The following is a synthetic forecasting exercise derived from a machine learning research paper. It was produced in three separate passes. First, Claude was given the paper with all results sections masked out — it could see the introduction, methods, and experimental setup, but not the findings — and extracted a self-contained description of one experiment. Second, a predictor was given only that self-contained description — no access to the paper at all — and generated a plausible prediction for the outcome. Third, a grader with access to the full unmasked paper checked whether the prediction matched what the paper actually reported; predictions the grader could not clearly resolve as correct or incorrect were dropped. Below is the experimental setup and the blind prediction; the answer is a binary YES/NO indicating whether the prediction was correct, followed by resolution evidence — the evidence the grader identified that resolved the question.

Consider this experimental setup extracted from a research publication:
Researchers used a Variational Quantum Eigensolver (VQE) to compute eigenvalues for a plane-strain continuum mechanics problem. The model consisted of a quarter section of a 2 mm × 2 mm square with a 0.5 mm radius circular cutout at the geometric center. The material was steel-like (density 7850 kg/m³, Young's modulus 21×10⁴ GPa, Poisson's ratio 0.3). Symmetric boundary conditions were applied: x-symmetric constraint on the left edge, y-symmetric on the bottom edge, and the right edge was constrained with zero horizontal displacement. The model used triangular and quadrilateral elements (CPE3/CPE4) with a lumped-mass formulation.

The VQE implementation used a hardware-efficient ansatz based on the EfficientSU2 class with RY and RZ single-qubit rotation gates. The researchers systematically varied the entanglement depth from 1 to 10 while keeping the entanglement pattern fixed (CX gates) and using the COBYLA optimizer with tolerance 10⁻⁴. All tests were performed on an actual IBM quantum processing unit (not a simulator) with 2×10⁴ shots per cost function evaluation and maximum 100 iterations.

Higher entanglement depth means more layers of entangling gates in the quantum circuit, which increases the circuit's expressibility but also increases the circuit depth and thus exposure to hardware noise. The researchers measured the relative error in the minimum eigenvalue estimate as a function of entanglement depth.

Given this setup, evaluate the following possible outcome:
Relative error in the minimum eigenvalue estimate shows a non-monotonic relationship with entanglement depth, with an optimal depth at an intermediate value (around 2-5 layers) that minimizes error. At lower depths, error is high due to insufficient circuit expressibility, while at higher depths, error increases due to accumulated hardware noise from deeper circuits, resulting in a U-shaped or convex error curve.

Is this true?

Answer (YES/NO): NO